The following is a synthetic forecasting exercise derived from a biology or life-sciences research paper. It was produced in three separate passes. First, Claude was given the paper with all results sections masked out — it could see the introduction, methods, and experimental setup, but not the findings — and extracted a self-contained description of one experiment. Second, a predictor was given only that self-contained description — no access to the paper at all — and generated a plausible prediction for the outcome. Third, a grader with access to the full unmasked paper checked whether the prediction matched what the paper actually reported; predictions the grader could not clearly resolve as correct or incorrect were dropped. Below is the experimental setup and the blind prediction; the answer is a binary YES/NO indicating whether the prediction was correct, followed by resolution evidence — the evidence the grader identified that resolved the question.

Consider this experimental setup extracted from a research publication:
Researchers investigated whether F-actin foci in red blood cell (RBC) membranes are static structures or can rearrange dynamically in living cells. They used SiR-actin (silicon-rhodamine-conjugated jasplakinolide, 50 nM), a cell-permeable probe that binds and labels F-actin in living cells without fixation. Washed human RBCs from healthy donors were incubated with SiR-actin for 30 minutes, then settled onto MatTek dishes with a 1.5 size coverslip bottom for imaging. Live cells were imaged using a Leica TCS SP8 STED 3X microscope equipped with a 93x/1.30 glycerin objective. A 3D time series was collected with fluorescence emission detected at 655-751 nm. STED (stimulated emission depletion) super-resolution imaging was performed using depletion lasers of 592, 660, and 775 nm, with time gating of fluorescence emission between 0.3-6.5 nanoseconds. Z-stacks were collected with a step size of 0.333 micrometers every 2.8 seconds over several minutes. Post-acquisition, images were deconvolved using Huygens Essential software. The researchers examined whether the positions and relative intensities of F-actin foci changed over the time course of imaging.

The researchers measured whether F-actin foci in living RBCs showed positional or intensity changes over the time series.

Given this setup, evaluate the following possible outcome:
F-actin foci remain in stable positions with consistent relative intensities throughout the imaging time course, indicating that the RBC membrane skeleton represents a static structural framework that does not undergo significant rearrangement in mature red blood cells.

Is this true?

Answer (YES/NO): NO